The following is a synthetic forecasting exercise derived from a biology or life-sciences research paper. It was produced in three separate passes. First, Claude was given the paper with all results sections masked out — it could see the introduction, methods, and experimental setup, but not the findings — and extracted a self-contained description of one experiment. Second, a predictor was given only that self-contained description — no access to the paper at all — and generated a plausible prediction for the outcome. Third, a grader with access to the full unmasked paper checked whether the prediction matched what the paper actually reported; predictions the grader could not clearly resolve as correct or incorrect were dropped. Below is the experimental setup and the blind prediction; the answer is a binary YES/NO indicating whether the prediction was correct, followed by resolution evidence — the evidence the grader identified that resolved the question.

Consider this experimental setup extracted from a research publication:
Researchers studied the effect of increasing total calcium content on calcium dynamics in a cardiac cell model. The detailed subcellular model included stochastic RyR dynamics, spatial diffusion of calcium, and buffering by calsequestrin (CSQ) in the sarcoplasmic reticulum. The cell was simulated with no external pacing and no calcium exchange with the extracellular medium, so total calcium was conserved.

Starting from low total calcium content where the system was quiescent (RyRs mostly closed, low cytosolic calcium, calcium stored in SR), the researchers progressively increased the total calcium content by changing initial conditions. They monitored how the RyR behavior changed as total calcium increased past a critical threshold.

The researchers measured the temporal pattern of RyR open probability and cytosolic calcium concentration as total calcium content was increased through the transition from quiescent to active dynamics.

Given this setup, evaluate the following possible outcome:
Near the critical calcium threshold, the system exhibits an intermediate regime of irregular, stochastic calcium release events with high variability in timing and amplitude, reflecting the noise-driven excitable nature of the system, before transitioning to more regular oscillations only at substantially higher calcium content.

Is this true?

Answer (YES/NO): NO